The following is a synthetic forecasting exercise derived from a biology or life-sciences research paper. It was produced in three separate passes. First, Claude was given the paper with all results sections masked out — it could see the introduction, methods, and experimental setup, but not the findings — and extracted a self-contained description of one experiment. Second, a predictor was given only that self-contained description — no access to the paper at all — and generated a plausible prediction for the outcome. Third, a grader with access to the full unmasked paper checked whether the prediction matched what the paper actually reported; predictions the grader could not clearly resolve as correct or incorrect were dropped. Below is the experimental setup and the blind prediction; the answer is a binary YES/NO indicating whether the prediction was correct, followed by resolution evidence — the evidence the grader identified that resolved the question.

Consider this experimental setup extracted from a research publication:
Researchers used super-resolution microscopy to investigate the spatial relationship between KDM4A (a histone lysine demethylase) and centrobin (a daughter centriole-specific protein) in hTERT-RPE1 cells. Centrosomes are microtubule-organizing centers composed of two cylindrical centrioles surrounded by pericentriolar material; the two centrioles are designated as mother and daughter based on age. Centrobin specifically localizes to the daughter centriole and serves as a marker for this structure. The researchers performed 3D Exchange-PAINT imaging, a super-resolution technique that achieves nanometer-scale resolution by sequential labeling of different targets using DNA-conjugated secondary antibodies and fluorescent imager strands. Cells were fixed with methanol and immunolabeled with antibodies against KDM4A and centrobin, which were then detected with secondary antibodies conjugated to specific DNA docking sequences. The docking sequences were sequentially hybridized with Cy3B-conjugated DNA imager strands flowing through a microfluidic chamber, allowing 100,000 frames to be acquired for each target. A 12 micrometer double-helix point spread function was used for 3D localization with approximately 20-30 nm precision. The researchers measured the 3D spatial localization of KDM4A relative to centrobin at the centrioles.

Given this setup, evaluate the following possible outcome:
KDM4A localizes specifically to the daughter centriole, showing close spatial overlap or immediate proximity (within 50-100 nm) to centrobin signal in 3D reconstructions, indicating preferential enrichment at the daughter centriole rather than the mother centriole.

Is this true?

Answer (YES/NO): NO